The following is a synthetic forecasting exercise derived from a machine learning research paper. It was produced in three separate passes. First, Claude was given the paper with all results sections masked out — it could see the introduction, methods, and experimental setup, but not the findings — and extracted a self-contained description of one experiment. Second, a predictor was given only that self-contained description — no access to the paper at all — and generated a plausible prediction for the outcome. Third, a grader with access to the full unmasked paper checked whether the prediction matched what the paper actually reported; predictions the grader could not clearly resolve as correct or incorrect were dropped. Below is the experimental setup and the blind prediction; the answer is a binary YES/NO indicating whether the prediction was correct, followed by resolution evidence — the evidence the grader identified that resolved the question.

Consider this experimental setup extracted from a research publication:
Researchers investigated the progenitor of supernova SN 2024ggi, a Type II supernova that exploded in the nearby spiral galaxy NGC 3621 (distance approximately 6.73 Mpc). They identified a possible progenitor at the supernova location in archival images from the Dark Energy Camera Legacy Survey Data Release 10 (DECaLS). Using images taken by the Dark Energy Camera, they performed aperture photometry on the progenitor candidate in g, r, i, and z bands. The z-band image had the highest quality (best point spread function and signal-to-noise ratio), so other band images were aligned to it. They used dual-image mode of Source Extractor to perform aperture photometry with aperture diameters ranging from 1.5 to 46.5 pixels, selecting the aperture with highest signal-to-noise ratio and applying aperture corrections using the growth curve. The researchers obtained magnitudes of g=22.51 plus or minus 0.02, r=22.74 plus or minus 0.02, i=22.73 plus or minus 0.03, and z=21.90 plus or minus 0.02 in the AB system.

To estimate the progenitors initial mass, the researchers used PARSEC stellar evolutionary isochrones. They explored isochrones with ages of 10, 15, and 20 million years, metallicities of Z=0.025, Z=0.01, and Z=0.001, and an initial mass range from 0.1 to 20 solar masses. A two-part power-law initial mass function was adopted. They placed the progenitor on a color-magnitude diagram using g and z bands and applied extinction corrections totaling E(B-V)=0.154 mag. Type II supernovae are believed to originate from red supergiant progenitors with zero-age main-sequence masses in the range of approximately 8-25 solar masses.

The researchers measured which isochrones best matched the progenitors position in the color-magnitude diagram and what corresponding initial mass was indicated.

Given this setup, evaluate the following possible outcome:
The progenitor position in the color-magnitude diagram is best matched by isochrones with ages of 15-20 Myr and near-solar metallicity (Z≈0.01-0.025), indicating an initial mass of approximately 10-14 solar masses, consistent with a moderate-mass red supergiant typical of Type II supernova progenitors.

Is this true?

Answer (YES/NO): NO